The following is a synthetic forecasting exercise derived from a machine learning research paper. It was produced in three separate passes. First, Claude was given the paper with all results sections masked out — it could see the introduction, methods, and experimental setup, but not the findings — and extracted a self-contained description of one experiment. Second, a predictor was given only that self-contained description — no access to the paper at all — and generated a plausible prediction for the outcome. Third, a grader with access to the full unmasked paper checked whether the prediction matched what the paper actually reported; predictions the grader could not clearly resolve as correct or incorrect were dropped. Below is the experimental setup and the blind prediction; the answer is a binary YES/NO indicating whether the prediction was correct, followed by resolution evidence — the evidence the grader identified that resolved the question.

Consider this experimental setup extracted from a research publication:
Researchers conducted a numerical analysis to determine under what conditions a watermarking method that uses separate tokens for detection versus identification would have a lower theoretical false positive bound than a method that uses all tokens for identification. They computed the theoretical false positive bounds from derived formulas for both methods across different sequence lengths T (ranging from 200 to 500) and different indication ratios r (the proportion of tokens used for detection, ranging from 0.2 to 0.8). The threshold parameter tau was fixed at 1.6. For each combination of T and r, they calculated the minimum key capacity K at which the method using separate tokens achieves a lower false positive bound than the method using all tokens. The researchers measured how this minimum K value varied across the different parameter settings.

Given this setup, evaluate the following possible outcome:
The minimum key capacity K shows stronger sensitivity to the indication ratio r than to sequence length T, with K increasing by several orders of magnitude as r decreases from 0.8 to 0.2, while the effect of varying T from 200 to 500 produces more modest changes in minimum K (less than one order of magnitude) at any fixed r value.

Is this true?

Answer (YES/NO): NO